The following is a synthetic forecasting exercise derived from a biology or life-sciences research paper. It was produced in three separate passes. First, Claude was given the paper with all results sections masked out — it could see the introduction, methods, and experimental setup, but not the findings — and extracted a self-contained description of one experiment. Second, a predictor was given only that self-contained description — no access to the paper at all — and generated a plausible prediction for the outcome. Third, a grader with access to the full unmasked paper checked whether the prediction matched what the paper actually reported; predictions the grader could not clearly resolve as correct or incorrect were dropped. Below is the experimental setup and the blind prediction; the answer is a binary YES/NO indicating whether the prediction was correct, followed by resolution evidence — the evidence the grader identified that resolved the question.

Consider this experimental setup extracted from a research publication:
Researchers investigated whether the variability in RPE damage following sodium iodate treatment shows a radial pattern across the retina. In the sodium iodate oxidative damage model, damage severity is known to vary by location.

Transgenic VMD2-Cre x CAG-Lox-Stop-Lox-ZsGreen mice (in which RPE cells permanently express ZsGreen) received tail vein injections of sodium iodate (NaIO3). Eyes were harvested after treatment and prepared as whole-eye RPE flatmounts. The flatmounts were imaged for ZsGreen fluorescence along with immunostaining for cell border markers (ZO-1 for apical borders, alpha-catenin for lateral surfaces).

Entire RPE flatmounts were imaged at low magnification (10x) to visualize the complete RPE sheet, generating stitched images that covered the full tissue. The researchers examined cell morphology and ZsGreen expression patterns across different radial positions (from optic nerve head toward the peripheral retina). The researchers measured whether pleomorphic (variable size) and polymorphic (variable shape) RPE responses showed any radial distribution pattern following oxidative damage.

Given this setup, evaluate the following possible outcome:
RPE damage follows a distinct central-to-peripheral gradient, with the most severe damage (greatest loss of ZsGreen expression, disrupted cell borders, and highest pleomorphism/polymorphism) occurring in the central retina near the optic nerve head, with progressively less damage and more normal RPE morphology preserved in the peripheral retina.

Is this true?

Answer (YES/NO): NO